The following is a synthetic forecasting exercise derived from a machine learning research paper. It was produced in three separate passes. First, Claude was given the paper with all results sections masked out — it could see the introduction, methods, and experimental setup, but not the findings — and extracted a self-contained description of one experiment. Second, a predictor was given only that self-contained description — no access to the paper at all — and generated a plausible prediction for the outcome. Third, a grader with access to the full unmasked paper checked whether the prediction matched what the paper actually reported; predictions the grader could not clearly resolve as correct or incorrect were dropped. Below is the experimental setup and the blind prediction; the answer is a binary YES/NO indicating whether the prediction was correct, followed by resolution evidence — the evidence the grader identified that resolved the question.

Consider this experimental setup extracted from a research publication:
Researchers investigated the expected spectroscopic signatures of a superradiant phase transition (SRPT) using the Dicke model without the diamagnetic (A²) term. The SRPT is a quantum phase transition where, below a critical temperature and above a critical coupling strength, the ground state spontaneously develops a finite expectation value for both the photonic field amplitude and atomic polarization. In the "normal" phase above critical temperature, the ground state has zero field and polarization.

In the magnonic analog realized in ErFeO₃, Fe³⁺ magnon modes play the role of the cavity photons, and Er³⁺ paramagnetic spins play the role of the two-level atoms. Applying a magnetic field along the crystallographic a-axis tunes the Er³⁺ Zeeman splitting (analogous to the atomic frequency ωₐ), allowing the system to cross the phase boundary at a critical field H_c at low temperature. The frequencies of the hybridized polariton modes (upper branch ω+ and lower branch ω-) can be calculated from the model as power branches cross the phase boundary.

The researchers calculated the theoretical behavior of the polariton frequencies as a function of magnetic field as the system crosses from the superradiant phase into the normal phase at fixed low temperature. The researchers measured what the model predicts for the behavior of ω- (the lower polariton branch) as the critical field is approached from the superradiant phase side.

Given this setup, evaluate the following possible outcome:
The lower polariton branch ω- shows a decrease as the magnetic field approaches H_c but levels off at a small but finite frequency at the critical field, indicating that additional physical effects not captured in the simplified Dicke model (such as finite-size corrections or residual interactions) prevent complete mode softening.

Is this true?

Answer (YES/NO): NO